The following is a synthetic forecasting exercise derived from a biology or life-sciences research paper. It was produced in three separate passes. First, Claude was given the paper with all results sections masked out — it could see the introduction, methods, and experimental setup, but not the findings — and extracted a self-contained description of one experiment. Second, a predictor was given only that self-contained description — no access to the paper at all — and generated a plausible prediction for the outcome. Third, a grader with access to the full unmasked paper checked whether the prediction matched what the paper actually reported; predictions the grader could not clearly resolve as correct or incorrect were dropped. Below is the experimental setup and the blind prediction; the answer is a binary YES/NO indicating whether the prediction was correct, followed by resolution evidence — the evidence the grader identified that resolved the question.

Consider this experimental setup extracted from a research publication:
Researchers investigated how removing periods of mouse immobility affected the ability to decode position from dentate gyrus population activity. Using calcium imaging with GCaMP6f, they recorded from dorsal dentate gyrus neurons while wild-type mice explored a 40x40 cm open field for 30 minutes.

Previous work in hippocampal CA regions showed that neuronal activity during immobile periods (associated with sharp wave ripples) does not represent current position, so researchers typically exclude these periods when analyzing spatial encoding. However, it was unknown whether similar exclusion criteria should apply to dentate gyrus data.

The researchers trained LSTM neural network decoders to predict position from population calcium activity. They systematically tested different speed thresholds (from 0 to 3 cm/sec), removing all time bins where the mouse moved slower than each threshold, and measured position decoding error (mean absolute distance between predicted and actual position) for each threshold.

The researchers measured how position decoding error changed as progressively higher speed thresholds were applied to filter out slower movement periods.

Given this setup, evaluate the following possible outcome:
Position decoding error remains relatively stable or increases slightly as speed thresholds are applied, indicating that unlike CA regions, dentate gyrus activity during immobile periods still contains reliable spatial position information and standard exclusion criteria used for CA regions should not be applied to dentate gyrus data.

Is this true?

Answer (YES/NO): NO